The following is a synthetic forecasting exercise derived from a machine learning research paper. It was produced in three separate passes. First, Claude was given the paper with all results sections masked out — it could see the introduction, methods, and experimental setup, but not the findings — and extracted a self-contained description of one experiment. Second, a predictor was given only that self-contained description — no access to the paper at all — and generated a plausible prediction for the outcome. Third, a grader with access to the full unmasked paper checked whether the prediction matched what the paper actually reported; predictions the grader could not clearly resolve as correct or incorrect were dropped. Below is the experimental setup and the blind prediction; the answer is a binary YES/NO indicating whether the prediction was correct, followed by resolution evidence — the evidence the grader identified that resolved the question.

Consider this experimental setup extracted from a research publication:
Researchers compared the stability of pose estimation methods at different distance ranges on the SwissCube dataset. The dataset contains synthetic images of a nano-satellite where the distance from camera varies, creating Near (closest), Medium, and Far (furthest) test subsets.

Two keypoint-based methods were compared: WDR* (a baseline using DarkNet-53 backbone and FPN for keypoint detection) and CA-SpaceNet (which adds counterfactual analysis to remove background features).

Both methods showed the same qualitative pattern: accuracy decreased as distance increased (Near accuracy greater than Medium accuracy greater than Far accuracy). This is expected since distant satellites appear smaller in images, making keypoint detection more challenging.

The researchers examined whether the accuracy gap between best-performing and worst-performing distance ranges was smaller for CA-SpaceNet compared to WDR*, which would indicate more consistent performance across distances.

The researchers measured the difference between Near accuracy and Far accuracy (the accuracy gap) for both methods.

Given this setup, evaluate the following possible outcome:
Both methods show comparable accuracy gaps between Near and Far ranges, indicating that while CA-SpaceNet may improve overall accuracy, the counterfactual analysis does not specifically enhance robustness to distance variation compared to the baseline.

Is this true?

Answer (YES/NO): NO